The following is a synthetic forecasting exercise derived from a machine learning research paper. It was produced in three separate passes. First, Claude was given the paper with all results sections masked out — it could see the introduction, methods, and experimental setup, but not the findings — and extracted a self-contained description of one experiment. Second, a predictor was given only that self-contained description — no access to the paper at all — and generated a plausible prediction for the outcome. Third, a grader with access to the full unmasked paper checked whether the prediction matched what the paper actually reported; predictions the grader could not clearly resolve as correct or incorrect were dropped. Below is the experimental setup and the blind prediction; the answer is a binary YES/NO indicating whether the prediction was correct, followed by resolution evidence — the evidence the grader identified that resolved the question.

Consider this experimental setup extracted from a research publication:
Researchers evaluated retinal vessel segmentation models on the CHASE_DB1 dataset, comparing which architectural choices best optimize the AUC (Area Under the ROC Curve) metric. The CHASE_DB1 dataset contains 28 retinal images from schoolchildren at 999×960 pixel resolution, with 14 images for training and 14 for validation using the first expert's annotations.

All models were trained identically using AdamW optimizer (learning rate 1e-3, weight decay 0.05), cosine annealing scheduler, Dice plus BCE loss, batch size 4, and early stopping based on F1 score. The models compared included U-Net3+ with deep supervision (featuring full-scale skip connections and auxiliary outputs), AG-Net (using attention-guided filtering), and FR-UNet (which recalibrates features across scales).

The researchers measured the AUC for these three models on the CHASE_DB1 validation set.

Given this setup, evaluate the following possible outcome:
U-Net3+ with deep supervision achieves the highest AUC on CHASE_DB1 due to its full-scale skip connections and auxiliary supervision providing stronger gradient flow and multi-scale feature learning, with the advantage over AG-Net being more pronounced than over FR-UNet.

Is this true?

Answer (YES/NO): NO